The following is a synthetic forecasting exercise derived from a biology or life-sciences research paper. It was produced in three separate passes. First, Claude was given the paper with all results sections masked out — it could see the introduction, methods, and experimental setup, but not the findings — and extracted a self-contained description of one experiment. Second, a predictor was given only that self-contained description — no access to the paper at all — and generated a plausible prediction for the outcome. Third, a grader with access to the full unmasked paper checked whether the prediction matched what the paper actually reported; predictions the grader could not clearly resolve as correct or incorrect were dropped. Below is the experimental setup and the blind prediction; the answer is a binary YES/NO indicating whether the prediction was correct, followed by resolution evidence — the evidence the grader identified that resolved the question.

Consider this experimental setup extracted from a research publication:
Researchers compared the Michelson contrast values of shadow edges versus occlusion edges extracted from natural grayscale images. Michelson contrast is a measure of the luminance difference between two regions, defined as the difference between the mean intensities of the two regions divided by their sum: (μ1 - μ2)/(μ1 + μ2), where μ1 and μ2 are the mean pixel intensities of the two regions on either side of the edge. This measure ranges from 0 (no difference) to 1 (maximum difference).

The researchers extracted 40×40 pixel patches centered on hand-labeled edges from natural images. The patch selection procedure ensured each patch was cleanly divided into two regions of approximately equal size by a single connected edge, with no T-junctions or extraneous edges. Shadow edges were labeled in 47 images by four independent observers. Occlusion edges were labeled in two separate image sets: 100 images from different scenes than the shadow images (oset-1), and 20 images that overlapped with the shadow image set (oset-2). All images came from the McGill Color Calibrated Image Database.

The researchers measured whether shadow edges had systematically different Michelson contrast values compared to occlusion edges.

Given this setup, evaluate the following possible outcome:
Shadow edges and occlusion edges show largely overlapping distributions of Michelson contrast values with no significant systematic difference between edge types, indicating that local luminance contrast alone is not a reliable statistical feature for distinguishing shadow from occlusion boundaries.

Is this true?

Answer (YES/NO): NO